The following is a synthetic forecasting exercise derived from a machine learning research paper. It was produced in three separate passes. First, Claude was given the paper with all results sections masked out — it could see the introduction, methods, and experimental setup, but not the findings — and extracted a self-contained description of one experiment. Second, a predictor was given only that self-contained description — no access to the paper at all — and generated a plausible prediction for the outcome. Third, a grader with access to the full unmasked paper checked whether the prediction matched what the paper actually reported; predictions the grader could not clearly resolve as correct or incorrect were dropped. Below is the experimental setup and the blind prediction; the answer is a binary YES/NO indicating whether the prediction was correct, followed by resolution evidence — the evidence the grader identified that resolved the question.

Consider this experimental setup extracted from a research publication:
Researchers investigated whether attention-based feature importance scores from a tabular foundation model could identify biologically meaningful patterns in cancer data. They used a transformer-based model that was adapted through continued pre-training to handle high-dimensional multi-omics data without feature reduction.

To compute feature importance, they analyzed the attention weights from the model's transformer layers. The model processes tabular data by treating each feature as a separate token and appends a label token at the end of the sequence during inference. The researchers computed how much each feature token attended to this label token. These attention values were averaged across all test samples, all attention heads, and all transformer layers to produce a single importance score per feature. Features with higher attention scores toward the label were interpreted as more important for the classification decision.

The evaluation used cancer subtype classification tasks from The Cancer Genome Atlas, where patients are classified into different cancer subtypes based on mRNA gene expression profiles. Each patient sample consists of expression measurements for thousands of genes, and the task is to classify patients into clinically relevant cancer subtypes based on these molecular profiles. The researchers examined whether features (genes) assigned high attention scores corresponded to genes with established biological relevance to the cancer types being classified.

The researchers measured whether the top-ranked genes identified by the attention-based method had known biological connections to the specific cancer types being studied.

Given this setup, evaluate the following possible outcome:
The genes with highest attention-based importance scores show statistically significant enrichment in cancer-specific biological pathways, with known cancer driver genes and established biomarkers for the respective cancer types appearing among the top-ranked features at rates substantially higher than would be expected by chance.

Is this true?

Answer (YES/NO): NO